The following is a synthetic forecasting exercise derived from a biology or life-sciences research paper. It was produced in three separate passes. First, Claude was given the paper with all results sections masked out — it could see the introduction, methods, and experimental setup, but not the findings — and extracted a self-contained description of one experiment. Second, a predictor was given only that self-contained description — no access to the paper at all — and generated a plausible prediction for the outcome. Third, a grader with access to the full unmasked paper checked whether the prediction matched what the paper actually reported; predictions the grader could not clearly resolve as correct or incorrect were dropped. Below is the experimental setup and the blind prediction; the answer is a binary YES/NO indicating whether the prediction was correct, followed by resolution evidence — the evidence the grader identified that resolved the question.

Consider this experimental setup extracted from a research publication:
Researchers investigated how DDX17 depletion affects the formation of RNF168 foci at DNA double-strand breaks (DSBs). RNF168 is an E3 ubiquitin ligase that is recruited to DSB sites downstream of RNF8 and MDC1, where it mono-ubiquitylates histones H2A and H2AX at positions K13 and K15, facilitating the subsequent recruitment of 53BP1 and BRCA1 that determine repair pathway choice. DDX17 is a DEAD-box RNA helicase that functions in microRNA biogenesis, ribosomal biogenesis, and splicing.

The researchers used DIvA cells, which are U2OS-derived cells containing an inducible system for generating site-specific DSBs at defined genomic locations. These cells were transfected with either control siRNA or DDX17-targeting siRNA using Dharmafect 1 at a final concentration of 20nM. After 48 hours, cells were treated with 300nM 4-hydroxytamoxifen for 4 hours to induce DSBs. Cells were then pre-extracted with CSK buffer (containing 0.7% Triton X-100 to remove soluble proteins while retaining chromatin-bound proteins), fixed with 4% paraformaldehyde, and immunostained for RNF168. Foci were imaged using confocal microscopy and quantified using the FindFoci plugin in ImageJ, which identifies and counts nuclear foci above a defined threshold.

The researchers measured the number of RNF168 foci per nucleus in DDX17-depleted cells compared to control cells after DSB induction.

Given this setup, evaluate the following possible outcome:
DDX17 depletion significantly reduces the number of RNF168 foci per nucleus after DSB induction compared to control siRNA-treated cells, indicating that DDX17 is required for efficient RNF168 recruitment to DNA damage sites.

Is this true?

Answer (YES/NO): YES